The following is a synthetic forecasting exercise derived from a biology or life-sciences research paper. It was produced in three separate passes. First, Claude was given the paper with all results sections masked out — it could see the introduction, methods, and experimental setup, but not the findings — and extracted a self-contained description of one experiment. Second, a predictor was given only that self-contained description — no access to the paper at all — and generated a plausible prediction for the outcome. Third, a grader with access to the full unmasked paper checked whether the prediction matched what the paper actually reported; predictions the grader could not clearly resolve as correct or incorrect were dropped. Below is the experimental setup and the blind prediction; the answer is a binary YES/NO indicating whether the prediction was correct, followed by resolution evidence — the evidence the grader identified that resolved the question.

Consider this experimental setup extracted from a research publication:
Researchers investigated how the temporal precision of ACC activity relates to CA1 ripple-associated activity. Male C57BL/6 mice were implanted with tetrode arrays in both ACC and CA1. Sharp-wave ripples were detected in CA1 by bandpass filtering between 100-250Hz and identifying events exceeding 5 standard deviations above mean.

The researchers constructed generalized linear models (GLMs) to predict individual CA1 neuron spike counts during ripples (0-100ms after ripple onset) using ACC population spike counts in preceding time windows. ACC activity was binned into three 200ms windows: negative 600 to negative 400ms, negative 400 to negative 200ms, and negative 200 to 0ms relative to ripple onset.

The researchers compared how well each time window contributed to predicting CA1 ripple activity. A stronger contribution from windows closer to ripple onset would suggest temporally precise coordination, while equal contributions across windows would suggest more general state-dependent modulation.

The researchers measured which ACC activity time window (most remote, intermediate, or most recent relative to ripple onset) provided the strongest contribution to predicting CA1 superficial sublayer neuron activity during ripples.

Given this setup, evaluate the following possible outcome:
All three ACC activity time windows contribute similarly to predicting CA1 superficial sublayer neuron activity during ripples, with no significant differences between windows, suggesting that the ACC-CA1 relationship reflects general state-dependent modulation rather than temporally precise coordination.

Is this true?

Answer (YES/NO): NO